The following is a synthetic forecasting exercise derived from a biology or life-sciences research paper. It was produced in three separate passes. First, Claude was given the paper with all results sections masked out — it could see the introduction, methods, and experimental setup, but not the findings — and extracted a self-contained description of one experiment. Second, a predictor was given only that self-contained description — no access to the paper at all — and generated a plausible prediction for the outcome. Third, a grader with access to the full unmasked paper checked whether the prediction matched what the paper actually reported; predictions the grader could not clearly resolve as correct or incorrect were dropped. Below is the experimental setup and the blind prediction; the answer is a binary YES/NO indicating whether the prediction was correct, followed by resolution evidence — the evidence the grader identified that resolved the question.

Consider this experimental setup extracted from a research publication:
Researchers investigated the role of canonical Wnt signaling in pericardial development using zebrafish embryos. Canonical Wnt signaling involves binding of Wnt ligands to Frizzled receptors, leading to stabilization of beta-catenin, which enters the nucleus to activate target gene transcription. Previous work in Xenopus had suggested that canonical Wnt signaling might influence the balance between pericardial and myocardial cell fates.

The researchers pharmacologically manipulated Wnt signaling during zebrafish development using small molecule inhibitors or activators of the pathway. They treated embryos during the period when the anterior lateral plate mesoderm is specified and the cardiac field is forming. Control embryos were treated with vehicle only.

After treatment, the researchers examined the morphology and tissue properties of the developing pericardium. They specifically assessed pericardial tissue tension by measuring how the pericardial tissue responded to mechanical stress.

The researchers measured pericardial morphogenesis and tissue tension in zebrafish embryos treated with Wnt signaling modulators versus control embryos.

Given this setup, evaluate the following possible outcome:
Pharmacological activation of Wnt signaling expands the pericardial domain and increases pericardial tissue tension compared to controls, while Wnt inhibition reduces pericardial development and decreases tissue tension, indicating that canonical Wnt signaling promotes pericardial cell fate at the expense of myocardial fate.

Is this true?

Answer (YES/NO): NO